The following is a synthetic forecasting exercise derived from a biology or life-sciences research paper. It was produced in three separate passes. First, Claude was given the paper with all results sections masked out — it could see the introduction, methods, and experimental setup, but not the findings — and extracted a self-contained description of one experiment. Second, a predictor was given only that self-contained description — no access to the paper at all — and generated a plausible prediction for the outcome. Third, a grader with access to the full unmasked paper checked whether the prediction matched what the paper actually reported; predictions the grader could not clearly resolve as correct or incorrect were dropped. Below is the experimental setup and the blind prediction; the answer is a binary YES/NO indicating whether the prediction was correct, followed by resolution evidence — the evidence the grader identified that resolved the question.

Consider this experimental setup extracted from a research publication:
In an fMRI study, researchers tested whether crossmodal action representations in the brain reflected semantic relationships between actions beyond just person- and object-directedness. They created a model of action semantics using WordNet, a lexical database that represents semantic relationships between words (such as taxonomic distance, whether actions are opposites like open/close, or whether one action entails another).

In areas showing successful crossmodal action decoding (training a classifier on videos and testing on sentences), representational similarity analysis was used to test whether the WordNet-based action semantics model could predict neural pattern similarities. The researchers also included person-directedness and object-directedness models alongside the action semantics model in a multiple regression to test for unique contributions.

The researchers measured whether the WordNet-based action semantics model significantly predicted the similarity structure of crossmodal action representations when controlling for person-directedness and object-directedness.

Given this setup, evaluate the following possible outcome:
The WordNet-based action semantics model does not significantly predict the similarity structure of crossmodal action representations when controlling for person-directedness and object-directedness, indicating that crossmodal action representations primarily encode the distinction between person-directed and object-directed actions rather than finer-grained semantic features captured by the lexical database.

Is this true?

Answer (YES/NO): NO